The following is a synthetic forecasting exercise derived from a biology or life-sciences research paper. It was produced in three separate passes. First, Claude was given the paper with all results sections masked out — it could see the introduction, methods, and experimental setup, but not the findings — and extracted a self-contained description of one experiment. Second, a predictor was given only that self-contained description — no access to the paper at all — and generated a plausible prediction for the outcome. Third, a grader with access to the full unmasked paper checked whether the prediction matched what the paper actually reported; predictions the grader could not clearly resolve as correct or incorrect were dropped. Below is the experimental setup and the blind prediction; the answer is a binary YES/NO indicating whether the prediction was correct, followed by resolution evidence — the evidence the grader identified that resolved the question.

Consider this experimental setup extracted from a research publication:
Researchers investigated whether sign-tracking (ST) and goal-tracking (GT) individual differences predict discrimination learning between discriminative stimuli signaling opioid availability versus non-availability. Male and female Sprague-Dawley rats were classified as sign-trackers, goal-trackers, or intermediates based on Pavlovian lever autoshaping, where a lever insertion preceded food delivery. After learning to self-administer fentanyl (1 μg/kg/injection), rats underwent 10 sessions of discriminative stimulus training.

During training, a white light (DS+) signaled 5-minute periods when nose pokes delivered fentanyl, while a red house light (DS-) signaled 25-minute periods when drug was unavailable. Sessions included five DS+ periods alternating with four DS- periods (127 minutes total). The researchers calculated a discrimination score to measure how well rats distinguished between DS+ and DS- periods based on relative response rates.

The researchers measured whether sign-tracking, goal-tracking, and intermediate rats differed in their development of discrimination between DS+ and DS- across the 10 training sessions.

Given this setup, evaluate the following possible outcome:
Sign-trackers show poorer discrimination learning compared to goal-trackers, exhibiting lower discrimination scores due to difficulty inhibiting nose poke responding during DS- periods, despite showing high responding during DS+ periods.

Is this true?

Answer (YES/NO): NO